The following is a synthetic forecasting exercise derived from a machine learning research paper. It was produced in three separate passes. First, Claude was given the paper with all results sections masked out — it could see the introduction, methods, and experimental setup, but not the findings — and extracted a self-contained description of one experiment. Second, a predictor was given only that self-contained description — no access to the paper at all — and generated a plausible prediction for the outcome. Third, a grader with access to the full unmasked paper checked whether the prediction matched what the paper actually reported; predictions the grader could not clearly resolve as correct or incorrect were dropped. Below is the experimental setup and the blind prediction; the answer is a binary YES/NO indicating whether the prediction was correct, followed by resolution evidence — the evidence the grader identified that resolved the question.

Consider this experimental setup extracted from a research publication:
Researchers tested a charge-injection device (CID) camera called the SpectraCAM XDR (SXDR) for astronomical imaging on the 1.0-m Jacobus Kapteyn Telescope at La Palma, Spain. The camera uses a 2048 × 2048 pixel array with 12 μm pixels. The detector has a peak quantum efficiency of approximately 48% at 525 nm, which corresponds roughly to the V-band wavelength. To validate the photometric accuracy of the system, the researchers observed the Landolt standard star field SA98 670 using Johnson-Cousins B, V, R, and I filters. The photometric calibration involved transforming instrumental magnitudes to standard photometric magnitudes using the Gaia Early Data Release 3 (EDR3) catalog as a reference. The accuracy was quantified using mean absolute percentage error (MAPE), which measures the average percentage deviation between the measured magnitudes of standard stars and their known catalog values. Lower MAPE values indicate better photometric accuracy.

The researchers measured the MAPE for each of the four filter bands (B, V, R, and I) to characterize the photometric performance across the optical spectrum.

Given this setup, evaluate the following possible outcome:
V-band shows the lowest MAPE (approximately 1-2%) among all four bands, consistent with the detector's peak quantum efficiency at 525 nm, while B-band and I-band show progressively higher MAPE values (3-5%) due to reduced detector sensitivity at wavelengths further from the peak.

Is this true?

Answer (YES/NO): NO